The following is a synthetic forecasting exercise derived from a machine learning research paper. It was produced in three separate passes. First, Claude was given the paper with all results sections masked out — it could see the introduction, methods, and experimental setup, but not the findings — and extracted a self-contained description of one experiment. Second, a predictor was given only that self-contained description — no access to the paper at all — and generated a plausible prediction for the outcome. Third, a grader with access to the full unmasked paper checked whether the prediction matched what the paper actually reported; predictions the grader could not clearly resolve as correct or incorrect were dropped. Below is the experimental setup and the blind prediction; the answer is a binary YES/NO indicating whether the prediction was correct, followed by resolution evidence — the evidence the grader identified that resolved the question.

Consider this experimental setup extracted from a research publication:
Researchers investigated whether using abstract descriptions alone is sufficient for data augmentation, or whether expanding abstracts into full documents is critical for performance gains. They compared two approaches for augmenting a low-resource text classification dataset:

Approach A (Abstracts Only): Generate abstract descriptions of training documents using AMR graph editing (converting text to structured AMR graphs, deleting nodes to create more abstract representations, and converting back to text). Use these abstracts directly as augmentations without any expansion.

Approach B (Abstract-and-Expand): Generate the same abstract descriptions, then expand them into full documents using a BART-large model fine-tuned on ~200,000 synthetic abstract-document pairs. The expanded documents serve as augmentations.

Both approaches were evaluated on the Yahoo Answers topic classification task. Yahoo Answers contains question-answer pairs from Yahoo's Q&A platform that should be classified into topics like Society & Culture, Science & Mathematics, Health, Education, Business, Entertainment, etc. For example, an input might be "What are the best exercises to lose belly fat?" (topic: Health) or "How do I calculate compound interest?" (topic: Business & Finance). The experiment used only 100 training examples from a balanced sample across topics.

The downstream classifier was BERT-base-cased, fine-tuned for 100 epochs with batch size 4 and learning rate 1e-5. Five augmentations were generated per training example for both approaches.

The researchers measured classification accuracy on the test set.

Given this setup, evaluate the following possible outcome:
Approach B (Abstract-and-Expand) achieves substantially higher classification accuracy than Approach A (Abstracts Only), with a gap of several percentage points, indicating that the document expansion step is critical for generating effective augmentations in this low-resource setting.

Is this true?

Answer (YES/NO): YES